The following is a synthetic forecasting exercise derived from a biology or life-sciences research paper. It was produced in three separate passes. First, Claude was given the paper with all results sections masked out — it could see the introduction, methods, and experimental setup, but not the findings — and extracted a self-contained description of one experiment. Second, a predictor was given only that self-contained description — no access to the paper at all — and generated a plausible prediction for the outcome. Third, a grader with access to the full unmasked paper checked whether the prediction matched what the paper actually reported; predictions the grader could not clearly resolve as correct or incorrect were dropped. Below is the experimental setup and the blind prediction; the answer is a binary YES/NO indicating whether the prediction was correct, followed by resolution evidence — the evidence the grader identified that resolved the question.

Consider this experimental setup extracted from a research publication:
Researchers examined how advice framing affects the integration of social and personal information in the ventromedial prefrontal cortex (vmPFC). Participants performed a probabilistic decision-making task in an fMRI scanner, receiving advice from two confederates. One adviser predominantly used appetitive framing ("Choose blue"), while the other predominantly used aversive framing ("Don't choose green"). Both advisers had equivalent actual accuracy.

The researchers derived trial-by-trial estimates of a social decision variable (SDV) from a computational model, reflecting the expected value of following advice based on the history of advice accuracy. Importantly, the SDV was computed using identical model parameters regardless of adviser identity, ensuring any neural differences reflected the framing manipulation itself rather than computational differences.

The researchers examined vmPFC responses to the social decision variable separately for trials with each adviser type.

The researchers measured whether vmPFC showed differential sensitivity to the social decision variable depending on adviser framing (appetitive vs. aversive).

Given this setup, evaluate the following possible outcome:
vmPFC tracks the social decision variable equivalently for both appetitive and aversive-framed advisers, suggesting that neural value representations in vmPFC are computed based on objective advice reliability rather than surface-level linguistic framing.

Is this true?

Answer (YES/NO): YES